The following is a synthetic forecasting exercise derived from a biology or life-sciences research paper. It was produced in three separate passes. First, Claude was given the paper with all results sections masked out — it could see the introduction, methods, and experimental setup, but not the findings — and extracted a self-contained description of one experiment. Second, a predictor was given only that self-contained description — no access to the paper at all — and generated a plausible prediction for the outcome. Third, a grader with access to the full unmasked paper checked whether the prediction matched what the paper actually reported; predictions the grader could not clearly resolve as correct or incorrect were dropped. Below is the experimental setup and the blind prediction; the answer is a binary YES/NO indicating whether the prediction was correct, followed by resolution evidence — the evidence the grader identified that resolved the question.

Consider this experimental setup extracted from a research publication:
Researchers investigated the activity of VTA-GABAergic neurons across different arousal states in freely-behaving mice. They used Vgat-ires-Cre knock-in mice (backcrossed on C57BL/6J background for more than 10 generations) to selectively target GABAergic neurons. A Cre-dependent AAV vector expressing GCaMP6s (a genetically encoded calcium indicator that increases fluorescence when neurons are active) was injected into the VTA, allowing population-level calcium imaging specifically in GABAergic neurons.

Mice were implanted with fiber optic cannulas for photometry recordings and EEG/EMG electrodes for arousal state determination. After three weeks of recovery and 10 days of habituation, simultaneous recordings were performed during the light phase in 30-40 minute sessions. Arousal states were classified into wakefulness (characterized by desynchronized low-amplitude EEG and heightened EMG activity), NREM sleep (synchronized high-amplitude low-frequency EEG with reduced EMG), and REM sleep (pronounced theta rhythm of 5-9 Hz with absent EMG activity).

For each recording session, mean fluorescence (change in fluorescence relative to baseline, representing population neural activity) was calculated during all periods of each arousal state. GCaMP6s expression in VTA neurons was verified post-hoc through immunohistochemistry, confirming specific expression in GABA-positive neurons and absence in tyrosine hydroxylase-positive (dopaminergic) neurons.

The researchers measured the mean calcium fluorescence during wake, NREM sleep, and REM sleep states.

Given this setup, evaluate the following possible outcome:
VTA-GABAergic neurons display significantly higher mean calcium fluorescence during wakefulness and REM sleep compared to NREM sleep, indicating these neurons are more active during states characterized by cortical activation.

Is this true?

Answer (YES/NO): YES